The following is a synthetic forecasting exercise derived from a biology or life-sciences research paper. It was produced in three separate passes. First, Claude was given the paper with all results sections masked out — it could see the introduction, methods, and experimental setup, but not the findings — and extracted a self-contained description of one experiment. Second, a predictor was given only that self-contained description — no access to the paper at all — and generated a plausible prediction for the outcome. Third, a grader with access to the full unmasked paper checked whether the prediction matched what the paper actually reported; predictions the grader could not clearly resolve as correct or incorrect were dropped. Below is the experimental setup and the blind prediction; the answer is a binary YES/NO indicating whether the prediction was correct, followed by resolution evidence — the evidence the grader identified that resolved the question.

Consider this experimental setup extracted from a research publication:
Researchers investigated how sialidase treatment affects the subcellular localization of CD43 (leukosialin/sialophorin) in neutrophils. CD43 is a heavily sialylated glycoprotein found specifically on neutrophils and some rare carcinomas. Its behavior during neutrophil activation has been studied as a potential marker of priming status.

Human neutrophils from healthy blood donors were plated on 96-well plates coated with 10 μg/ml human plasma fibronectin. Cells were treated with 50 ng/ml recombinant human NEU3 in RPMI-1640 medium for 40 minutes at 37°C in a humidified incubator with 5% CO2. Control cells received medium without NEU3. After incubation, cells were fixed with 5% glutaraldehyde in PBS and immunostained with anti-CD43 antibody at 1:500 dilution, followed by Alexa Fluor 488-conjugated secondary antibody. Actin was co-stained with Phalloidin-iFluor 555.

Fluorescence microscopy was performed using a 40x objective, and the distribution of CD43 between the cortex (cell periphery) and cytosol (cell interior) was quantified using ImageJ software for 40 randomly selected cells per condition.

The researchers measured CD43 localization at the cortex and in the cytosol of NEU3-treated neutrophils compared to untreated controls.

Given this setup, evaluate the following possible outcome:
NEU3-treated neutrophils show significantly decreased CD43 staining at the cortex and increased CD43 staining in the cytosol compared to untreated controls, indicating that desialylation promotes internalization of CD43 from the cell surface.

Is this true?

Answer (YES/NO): NO